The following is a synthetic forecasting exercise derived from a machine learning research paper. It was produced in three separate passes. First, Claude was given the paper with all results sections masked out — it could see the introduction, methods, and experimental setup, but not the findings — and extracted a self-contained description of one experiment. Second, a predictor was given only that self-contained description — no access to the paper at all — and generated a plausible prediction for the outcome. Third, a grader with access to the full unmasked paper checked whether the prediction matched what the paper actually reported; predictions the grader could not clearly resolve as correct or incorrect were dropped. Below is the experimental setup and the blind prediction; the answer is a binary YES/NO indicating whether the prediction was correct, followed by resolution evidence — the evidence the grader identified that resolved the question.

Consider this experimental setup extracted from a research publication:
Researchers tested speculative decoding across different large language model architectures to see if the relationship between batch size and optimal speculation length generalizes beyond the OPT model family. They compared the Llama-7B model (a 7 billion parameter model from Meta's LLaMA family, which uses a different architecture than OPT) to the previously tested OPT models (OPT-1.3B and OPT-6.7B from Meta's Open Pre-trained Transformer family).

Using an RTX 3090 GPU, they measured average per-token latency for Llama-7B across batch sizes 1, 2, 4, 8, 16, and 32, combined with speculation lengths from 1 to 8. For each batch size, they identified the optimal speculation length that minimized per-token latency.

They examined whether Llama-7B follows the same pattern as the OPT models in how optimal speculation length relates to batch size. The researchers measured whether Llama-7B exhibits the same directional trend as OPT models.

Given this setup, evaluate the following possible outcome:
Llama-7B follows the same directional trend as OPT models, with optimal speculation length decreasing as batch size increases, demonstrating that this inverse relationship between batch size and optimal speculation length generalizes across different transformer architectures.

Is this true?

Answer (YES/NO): YES